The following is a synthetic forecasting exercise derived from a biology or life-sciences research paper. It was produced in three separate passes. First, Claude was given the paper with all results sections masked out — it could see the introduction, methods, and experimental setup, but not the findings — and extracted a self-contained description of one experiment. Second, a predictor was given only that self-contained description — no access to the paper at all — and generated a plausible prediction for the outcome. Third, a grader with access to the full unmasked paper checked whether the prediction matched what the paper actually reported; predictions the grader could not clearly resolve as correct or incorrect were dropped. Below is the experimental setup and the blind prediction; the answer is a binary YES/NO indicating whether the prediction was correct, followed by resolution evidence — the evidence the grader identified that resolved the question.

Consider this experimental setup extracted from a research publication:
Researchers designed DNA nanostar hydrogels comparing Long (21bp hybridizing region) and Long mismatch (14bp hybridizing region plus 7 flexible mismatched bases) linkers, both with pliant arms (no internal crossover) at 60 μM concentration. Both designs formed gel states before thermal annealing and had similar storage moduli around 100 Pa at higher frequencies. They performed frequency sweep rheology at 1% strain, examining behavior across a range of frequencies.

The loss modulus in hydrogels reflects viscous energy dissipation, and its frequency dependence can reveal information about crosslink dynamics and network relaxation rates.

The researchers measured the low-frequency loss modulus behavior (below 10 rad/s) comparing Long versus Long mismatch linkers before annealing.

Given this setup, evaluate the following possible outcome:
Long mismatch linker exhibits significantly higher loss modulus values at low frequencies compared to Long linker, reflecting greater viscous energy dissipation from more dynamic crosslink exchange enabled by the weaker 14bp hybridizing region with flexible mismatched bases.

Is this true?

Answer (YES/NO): YES